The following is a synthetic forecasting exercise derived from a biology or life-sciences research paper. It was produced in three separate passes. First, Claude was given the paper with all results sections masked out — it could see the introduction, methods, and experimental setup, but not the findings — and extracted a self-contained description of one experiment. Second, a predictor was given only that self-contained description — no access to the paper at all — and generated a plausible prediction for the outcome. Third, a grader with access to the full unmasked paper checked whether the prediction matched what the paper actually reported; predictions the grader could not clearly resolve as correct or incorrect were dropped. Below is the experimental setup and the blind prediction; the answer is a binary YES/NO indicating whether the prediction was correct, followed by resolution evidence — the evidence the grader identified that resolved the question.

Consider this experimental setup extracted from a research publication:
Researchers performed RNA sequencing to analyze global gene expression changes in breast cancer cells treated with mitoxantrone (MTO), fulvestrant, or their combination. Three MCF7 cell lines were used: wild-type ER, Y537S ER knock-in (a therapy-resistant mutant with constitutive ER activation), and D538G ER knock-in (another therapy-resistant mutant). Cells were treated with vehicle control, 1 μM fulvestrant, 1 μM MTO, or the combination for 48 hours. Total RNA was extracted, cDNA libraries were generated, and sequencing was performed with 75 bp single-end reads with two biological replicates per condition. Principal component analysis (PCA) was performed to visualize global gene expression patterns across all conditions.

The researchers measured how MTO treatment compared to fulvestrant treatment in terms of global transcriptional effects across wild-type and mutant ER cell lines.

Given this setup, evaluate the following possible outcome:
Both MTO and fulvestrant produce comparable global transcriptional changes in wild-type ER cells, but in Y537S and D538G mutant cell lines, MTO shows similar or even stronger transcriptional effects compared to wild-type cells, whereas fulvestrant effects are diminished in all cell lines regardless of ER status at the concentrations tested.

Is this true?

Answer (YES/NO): NO